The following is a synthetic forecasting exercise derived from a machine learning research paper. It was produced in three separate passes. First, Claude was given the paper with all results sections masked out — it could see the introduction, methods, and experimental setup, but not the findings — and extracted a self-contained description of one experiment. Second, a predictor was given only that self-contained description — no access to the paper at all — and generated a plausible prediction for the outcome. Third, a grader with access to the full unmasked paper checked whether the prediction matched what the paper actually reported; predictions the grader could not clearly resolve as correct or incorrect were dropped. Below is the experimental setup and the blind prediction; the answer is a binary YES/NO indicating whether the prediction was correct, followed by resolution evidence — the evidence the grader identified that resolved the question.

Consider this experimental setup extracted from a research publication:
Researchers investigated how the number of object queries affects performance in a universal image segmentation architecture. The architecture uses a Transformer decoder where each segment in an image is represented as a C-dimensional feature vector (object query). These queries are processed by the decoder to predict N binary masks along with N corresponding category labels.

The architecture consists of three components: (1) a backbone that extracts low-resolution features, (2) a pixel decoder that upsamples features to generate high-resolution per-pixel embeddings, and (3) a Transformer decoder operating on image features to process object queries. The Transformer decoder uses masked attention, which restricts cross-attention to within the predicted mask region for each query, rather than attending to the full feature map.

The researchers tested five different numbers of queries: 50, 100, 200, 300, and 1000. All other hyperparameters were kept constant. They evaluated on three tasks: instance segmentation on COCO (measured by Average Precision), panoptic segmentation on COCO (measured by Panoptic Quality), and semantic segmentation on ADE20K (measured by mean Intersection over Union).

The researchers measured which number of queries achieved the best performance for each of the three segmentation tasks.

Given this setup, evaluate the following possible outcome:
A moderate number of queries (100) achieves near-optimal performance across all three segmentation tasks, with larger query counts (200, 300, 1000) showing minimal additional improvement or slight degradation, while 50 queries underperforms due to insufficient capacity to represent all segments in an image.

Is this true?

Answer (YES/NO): NO